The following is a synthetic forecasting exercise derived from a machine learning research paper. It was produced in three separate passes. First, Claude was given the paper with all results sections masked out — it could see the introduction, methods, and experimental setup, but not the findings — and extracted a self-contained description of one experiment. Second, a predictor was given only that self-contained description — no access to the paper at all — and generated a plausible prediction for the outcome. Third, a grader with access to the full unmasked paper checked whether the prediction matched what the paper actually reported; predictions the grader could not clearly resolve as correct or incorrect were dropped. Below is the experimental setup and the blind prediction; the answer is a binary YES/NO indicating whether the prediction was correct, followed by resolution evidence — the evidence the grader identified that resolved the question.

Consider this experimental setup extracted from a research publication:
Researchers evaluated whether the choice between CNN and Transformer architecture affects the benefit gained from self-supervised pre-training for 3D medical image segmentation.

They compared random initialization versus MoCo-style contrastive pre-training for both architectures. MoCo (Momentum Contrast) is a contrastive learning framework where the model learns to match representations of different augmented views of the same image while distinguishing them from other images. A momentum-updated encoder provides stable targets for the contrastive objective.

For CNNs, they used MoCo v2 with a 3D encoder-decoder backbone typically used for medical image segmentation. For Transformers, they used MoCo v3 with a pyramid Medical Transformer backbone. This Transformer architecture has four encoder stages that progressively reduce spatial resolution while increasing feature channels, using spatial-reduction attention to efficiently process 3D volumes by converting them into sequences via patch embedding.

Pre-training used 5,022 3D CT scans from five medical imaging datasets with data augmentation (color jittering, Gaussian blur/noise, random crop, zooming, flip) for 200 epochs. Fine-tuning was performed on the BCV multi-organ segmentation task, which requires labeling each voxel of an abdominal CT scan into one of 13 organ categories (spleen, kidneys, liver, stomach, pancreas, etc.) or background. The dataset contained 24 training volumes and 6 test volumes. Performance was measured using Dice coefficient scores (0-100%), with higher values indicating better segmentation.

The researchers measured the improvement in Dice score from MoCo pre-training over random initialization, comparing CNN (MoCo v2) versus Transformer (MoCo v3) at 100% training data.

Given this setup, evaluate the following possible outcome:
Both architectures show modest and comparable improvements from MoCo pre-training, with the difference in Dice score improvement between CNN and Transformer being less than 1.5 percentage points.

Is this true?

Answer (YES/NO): YES